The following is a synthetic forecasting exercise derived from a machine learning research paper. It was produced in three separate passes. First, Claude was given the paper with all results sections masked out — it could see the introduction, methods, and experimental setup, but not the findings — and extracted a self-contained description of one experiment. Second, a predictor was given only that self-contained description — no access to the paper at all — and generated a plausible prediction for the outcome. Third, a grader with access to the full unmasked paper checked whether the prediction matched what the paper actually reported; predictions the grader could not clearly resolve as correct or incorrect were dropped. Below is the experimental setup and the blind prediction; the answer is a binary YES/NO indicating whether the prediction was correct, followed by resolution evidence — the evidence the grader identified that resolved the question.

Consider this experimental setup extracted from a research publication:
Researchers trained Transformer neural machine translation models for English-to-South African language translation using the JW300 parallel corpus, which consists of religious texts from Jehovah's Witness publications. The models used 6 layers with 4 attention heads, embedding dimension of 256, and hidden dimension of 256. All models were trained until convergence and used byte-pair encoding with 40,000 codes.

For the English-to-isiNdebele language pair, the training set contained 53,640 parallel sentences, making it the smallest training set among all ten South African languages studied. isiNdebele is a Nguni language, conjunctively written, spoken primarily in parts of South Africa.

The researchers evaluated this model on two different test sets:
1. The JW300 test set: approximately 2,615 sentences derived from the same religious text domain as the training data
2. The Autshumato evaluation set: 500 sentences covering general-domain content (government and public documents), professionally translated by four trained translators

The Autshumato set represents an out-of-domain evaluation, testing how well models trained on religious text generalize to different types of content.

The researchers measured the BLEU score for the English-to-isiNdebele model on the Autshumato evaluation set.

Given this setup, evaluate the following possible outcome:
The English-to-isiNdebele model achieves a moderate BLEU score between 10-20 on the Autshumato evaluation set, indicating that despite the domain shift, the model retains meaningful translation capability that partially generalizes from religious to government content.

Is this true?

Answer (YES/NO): NO